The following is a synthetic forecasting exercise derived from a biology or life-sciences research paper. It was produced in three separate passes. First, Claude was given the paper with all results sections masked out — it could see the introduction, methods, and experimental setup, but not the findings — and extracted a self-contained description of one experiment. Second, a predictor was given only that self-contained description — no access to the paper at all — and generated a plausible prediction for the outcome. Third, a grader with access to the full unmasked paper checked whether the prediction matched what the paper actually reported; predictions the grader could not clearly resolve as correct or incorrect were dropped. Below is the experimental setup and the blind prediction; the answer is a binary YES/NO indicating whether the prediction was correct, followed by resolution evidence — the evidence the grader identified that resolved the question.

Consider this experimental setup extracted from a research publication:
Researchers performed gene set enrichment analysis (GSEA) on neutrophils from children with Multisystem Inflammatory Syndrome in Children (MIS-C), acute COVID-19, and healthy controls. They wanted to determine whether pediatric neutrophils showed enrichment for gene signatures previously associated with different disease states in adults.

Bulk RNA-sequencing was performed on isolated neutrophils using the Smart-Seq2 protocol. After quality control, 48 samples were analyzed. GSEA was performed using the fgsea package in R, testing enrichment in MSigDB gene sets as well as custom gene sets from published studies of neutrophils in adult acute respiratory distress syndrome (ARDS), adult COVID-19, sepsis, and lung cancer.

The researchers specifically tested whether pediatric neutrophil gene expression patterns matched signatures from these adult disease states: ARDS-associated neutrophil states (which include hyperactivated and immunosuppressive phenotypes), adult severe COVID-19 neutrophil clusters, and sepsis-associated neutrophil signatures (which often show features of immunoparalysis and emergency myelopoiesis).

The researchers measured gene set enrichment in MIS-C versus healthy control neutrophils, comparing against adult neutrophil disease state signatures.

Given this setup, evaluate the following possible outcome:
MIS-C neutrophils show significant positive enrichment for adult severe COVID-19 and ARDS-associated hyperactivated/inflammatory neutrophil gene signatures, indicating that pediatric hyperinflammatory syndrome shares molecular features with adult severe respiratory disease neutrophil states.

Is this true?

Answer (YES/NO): NO